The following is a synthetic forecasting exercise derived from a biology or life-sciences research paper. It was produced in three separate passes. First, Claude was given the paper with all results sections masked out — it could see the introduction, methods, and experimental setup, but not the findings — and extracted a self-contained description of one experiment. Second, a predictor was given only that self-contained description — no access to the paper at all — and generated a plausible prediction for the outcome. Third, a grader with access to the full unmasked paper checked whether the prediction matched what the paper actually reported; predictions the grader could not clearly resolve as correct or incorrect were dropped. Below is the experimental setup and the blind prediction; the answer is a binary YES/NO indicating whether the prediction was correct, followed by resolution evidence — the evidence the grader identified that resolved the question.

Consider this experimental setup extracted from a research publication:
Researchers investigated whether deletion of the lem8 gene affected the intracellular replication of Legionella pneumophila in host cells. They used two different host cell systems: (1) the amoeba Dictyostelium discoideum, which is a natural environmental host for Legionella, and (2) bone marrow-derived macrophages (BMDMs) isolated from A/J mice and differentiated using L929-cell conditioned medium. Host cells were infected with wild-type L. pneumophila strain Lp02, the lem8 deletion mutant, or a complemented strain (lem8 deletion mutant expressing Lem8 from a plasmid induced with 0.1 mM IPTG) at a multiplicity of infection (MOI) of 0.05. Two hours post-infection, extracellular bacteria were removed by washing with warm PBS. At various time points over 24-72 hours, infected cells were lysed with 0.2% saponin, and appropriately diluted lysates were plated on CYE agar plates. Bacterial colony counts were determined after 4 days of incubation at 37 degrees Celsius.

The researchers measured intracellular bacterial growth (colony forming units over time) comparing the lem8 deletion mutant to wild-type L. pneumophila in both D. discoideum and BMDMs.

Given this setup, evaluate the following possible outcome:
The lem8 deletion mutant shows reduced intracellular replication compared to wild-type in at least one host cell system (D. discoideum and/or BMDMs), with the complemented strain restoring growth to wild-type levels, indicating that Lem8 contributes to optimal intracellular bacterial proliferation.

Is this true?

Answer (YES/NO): NO